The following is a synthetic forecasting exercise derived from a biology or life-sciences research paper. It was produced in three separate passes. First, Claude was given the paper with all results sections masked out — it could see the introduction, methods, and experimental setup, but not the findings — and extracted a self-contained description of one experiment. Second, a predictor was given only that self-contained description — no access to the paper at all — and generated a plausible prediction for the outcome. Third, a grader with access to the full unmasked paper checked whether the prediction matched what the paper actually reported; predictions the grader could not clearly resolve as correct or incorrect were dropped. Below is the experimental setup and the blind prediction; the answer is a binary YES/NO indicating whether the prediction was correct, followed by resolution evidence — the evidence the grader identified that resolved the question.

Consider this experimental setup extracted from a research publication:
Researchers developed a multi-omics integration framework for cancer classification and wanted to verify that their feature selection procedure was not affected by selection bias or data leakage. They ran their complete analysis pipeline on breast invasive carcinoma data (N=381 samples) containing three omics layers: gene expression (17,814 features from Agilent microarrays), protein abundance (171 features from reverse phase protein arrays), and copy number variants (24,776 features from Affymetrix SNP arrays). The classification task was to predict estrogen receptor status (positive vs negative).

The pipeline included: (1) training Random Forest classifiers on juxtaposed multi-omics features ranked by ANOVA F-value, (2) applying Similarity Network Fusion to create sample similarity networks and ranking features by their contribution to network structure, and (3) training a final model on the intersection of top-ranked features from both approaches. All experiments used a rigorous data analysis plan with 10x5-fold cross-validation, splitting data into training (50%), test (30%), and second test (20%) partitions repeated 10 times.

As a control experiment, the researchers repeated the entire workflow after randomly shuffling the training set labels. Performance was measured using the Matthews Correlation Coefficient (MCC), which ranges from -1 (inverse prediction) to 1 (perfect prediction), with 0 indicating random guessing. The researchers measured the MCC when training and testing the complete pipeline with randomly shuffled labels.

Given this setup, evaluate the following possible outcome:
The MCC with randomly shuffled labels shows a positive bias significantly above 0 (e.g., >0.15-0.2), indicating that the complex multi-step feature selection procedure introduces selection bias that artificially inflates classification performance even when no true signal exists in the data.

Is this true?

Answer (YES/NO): NO